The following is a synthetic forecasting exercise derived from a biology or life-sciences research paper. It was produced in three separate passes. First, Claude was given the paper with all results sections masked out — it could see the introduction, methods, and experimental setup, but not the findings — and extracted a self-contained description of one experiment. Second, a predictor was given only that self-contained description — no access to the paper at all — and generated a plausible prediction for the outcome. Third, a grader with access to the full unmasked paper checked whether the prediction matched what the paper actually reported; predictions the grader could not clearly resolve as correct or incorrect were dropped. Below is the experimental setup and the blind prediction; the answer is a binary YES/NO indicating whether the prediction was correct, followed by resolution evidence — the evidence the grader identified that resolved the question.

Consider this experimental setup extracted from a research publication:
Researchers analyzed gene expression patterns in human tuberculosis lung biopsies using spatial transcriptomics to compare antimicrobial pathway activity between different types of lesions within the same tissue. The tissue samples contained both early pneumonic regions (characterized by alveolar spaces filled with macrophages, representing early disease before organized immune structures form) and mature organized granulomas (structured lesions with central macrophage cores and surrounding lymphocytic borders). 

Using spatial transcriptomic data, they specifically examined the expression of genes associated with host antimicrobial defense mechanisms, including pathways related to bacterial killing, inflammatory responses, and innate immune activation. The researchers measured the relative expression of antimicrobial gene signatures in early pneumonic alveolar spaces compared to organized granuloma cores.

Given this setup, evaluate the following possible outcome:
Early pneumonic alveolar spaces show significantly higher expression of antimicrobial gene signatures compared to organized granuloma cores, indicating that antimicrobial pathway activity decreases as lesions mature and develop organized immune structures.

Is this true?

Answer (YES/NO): NO